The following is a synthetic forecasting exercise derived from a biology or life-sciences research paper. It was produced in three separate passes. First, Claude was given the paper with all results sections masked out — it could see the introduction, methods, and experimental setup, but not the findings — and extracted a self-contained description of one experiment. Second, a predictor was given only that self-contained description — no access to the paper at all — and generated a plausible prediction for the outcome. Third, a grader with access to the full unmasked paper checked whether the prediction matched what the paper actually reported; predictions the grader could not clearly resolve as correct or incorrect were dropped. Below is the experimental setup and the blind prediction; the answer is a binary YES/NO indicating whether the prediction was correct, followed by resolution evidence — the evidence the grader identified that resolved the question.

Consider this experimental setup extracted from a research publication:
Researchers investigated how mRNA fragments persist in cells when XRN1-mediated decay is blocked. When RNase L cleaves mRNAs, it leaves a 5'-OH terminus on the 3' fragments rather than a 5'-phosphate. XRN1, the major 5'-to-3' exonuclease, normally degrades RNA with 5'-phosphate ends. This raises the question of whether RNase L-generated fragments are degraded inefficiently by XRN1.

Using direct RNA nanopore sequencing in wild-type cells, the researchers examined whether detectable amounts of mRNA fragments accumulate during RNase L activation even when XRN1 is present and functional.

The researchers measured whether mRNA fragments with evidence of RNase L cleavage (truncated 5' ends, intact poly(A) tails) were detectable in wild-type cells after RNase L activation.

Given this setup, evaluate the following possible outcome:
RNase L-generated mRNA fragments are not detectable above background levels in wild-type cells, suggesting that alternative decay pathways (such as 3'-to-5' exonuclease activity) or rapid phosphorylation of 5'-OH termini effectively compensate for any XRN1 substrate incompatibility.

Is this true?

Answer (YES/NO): NO